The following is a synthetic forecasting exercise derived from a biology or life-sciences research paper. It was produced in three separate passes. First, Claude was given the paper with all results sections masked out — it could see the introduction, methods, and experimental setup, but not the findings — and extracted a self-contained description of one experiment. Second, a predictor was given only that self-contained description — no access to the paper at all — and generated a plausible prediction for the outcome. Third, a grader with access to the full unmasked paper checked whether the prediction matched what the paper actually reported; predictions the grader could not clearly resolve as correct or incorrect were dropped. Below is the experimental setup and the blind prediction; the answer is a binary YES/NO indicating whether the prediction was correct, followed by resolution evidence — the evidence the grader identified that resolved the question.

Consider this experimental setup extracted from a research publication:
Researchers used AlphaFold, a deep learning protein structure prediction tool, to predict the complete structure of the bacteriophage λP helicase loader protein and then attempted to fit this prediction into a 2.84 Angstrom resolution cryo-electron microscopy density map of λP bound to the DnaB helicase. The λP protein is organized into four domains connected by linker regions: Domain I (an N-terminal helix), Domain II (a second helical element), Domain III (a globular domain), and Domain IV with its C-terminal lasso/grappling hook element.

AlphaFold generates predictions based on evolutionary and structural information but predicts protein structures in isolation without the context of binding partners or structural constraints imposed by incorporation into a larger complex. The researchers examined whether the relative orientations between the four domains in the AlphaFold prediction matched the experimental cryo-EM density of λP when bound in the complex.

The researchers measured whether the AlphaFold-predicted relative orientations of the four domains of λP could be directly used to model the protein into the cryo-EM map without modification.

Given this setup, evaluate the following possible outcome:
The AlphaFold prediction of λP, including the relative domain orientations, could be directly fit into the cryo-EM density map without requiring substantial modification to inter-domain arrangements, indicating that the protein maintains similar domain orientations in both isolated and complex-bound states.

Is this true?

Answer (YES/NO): NO